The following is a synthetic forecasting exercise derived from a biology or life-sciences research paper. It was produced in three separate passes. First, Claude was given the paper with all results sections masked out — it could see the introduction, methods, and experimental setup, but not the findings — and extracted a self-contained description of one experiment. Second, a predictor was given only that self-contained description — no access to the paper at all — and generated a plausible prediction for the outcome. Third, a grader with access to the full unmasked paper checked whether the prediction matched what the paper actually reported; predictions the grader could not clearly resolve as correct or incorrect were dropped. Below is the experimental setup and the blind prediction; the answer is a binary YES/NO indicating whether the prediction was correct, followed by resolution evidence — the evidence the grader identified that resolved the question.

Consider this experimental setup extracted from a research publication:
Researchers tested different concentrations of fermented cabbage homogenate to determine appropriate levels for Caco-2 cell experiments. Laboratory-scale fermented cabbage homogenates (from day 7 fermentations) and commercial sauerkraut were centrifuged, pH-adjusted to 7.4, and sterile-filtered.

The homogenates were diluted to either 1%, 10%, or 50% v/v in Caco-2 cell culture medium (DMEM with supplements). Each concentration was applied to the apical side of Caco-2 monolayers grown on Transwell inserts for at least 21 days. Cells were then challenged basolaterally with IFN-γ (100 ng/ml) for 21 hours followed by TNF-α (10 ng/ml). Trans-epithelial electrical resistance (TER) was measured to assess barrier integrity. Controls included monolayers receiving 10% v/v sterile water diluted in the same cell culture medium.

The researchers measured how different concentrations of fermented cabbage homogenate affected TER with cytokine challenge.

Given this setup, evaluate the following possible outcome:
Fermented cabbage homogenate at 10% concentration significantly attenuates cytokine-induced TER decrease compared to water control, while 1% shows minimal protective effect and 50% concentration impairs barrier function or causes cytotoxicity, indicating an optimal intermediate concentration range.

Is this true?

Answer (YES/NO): NO